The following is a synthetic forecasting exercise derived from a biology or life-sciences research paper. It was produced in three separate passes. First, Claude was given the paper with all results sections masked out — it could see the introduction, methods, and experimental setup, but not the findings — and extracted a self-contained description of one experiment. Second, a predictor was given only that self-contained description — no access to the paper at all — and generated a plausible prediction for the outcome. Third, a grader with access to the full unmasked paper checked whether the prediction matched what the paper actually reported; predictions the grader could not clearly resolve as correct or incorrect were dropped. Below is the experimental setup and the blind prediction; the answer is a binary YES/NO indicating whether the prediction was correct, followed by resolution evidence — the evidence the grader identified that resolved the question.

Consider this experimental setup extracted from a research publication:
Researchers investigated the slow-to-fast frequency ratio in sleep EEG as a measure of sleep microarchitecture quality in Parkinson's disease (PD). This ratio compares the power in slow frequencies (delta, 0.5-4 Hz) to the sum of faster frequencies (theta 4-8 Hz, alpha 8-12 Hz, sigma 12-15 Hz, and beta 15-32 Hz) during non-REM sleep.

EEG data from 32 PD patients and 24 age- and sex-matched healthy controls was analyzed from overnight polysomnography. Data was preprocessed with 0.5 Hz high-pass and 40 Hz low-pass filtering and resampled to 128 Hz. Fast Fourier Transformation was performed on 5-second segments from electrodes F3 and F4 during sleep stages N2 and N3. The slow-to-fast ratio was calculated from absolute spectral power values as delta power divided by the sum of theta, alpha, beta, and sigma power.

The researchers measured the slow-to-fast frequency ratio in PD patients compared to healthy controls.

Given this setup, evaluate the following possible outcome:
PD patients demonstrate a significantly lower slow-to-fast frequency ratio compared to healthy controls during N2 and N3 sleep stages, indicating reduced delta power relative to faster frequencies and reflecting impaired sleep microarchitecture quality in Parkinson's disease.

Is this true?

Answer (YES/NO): YES